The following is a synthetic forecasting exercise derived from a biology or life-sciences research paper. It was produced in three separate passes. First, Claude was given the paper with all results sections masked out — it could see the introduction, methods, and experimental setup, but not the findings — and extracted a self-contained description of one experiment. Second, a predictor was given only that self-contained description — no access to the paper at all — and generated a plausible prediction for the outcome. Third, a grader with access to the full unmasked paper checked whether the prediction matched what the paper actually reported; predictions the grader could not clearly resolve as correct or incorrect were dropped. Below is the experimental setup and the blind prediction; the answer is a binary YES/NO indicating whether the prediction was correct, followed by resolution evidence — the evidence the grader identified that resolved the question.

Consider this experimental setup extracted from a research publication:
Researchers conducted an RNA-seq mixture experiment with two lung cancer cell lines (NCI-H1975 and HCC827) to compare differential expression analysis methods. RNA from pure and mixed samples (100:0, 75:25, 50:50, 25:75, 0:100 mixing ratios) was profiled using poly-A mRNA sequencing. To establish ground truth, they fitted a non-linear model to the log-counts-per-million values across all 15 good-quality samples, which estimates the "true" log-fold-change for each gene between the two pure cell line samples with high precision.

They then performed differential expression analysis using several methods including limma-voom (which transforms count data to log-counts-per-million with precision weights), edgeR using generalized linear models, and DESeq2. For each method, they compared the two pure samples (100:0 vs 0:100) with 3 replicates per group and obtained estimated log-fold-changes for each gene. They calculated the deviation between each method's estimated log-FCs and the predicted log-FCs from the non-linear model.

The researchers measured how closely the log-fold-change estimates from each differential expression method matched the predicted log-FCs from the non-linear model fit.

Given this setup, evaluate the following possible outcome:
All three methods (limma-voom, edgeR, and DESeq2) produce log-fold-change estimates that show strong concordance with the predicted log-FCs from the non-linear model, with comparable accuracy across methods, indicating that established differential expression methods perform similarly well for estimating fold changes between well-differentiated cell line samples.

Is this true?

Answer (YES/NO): NO